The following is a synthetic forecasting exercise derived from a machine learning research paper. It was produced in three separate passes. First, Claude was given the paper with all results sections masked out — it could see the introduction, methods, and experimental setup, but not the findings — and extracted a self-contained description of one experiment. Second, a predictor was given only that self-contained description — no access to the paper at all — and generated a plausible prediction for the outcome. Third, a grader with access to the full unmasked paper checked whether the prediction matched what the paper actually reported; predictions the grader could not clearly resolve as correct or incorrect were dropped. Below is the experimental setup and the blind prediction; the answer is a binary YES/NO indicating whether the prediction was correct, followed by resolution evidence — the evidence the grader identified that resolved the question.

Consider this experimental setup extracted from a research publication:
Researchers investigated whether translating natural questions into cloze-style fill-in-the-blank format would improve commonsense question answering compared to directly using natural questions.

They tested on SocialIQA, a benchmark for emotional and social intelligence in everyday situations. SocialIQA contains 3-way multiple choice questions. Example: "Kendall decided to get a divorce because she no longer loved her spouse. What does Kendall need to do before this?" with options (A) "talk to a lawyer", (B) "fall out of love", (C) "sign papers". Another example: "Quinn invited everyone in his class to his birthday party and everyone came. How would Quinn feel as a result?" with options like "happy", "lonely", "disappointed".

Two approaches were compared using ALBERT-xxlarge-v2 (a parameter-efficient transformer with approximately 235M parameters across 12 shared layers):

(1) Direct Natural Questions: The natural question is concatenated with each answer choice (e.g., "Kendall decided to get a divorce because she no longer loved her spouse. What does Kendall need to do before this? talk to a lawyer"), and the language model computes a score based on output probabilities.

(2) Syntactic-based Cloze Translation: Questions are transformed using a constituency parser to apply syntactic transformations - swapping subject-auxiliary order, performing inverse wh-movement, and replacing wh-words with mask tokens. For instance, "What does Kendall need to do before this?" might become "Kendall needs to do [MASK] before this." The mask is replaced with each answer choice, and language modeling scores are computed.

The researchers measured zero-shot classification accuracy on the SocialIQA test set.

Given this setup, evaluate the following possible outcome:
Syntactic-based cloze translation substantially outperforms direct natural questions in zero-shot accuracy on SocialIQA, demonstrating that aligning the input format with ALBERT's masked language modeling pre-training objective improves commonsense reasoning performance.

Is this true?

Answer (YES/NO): NO